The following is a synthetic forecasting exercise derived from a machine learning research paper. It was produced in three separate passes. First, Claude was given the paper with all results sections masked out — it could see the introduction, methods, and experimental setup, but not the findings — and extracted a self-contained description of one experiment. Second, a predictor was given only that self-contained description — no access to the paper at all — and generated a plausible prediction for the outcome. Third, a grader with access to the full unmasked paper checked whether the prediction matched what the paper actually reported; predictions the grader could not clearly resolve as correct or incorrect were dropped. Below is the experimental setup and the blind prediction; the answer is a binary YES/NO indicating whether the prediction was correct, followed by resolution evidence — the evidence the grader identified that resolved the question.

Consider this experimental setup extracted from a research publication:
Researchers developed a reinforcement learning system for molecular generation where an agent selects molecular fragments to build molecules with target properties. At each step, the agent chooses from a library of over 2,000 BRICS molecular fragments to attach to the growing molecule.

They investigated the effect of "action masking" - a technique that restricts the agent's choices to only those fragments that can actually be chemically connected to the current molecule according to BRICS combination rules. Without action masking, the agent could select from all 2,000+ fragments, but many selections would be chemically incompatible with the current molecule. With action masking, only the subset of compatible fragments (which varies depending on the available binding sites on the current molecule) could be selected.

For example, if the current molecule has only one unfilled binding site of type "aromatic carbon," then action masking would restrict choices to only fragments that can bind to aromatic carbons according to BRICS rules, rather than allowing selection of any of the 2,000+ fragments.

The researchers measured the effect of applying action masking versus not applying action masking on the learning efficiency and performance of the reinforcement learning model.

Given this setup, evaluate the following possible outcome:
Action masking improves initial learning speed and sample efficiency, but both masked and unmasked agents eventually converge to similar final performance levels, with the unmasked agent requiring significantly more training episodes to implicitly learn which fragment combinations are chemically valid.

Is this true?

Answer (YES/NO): NO